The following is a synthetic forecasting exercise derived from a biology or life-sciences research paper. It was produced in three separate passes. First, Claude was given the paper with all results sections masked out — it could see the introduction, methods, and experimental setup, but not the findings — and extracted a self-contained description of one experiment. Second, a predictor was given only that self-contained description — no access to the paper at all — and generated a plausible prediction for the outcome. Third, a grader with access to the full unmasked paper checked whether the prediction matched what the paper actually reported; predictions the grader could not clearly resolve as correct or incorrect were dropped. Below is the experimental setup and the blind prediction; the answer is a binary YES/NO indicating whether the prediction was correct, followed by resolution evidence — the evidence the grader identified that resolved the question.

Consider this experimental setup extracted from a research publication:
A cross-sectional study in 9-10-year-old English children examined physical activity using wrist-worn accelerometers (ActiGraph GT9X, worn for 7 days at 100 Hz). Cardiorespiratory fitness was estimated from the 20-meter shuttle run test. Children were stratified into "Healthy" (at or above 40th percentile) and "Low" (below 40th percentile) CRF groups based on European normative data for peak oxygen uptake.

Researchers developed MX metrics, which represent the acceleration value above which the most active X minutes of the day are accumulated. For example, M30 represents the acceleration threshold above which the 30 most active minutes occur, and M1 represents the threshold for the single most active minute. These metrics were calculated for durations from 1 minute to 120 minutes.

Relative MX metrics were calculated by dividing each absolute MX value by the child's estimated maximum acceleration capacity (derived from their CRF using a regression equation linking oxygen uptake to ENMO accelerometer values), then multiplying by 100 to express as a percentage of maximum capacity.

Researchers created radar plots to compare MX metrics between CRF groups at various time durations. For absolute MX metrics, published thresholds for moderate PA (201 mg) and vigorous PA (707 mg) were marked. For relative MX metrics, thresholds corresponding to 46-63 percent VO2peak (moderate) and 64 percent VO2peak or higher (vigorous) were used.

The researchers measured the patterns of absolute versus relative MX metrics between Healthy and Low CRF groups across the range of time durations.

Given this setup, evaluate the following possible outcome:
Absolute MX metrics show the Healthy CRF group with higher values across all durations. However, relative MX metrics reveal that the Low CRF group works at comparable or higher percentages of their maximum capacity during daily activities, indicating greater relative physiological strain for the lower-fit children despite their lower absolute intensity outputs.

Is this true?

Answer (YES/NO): NO